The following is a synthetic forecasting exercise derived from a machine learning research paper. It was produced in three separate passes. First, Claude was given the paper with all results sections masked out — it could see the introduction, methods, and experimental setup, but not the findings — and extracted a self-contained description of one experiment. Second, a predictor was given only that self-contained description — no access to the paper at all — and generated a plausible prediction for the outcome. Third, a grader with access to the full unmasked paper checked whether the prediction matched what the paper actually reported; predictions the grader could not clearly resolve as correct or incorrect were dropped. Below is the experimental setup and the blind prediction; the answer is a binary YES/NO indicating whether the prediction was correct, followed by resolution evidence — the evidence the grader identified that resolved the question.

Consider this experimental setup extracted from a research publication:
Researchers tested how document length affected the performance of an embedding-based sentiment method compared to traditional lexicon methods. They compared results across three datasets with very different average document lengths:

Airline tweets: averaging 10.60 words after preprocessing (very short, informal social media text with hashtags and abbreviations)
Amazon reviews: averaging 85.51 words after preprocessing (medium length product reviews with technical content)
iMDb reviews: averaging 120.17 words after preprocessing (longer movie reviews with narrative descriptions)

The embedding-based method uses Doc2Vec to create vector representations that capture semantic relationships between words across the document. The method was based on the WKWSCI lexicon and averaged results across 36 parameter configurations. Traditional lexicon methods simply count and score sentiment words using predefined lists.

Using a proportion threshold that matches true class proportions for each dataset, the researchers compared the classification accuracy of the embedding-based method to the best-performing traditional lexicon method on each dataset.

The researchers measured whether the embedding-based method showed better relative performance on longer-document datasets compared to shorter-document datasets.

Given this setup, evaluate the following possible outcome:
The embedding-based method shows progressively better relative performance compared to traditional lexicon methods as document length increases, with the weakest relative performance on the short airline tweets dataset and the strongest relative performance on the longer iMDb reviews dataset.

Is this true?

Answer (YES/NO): NO